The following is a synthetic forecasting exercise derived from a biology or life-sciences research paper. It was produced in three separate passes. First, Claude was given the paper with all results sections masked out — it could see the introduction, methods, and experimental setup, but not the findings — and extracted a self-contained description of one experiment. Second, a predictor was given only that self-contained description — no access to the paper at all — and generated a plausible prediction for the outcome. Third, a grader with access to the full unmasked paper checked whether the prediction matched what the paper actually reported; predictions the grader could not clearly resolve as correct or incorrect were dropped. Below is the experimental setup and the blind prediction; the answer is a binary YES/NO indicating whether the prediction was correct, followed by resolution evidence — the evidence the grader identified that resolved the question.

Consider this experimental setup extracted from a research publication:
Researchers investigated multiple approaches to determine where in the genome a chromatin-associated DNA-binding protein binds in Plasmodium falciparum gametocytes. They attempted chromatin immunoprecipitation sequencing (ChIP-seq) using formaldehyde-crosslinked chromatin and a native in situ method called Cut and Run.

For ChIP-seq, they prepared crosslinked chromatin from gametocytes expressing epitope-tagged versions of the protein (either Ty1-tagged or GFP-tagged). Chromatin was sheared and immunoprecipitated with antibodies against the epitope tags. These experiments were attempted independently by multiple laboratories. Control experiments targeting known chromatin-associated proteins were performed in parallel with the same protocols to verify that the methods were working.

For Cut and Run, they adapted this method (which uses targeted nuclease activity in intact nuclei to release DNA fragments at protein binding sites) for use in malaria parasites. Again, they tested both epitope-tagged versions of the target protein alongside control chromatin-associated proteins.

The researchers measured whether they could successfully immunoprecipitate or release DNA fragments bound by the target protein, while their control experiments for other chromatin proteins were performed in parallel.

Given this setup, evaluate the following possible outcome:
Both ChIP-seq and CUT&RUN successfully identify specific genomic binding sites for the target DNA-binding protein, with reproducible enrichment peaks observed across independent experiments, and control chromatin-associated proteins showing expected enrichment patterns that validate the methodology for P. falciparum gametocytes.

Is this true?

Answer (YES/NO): NO